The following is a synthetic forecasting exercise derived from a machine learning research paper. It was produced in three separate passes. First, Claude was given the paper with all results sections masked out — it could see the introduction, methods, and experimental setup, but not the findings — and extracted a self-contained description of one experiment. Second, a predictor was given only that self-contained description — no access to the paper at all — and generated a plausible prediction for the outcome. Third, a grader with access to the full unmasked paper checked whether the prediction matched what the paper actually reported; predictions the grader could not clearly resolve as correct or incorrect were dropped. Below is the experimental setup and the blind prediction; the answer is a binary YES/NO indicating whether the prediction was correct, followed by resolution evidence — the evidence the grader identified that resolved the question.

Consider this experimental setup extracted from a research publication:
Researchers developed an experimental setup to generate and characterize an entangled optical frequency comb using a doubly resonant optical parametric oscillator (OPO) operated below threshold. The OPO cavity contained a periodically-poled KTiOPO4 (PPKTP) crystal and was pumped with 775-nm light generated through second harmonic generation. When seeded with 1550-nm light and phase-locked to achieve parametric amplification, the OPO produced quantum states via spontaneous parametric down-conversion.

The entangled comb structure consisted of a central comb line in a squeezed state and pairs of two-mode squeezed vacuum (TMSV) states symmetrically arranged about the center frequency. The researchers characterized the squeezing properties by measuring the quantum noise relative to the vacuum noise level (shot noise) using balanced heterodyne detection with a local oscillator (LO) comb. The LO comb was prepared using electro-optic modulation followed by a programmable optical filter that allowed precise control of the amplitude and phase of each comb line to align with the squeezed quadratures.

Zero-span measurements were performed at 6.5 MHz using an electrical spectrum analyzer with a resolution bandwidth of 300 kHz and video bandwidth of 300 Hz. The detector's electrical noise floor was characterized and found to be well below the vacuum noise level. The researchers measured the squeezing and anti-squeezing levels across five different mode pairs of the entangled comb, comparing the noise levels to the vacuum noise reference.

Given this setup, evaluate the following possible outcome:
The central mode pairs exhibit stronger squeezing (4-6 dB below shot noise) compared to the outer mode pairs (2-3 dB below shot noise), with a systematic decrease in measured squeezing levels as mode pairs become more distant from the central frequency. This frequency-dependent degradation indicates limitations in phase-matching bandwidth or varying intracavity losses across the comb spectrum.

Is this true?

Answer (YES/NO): NO